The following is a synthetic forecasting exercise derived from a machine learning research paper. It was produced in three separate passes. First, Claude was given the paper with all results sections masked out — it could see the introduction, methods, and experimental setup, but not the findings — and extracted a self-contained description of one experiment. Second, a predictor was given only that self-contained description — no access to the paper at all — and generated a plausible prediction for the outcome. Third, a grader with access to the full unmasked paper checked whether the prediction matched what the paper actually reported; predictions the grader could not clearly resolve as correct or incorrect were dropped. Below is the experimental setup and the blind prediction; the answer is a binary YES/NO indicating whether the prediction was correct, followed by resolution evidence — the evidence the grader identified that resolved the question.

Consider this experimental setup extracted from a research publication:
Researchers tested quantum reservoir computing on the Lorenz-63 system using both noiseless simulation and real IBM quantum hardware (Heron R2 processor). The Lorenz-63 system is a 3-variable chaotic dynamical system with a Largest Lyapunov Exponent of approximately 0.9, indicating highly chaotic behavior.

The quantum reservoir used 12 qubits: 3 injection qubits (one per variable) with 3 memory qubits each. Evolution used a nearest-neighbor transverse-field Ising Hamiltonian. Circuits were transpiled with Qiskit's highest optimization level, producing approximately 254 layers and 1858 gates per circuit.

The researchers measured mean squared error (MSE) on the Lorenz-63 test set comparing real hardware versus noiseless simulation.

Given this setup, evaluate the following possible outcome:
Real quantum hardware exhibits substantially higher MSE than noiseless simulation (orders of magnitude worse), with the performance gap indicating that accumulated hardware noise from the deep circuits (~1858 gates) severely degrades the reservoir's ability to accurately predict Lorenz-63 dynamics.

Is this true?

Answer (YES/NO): NO